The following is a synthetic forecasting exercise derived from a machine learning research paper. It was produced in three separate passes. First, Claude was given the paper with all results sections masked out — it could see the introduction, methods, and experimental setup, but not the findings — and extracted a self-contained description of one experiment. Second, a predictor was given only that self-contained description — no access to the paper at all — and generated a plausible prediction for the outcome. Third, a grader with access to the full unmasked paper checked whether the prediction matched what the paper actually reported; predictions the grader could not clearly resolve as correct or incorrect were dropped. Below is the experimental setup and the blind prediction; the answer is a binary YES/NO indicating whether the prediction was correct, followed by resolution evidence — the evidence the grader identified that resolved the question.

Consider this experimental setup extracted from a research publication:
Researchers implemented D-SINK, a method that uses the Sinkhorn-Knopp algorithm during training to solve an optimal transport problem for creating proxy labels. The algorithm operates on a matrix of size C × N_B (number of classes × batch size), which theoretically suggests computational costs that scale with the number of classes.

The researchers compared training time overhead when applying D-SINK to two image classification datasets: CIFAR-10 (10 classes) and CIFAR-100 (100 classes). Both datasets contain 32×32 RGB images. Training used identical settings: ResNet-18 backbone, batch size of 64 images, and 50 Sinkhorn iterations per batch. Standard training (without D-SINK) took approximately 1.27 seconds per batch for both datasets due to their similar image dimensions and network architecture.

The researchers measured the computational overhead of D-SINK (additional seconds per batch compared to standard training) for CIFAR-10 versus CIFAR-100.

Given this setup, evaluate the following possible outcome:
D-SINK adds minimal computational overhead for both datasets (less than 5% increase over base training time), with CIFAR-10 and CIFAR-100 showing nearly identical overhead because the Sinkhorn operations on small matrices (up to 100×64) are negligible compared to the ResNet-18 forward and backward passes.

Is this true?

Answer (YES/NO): NO